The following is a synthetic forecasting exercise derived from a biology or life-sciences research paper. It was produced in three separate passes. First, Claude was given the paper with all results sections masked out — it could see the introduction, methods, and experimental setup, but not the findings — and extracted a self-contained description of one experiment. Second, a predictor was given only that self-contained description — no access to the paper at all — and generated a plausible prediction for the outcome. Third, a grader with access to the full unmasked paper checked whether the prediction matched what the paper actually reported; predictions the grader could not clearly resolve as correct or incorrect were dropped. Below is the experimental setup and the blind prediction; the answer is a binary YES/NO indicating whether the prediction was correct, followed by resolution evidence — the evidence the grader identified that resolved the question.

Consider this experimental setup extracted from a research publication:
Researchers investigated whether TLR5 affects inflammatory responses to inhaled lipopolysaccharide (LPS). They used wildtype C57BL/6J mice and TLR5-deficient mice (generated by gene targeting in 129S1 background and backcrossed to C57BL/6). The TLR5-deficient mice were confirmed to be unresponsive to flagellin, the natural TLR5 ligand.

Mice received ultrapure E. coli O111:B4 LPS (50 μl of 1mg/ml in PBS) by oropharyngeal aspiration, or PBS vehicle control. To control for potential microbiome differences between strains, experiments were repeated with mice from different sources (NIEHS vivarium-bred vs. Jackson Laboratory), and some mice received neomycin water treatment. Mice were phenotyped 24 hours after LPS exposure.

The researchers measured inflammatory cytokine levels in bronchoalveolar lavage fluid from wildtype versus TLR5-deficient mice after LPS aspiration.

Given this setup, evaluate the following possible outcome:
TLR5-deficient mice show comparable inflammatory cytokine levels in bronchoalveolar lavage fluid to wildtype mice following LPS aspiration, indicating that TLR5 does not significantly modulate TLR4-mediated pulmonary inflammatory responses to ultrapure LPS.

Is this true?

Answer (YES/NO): NO